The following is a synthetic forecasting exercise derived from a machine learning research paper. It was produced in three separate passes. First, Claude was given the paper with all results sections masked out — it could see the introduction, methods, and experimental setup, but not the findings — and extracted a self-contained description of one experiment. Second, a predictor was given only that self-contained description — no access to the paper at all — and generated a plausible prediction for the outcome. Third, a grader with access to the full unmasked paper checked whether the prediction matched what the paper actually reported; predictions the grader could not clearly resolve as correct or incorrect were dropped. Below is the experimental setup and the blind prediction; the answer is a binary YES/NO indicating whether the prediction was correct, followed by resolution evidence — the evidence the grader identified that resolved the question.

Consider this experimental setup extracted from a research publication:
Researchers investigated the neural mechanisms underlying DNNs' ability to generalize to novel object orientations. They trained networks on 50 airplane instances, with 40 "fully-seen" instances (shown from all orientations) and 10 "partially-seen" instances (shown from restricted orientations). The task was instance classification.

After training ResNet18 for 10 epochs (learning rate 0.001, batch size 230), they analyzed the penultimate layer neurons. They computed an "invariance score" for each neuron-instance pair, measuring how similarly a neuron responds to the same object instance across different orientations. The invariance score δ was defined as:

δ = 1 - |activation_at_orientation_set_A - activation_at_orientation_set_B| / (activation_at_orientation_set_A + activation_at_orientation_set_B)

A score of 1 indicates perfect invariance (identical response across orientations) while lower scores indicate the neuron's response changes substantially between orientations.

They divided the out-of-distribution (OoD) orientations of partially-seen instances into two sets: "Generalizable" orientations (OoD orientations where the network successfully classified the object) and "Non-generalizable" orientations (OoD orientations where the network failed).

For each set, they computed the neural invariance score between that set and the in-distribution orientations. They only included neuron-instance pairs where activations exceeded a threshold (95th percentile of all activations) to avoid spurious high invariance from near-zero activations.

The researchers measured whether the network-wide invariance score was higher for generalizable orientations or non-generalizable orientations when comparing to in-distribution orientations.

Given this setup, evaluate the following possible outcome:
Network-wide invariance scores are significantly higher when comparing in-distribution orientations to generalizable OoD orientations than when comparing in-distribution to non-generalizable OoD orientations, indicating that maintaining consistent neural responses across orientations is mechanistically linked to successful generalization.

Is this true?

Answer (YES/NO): YES